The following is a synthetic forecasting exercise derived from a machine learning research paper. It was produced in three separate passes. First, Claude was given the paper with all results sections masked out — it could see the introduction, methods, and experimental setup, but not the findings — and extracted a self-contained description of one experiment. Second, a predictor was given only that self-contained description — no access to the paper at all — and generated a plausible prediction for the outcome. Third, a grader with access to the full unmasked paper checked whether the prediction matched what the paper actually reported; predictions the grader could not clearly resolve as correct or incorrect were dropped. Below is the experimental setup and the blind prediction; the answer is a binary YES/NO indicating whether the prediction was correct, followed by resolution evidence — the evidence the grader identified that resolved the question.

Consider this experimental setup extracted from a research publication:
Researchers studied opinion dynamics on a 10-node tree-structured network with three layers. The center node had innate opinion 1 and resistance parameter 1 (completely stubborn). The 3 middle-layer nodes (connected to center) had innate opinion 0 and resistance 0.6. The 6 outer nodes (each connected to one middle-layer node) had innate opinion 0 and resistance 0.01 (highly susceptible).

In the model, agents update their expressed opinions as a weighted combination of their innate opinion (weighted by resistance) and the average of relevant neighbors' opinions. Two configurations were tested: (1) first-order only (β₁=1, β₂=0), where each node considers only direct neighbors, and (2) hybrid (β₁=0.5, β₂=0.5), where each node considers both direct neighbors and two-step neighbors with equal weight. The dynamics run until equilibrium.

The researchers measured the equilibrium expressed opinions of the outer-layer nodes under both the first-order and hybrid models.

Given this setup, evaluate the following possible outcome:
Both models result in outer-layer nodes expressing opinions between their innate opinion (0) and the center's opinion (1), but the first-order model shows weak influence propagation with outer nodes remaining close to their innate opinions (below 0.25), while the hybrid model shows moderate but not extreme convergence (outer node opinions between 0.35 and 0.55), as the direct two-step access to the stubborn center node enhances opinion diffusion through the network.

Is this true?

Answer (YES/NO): YES